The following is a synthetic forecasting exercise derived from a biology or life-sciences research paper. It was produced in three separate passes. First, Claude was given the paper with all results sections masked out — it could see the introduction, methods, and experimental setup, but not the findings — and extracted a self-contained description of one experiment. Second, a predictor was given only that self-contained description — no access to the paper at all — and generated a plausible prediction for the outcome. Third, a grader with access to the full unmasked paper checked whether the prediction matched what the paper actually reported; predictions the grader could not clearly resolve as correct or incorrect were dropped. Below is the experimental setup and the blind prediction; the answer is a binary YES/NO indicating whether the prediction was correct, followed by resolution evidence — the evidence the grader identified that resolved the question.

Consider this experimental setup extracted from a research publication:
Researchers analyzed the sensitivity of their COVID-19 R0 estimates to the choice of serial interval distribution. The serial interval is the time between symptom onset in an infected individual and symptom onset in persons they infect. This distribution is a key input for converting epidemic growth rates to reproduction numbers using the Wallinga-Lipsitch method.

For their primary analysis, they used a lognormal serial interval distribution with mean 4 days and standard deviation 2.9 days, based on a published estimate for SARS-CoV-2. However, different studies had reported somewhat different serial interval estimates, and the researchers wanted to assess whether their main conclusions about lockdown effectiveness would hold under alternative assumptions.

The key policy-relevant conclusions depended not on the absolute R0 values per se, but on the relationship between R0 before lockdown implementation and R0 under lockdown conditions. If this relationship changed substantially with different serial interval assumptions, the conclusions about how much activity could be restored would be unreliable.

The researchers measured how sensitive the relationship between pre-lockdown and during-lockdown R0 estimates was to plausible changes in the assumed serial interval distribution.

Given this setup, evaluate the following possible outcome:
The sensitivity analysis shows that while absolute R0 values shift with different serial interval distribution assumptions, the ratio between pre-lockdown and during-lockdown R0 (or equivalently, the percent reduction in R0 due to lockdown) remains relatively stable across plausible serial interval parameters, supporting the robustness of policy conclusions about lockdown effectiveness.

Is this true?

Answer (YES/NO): YES